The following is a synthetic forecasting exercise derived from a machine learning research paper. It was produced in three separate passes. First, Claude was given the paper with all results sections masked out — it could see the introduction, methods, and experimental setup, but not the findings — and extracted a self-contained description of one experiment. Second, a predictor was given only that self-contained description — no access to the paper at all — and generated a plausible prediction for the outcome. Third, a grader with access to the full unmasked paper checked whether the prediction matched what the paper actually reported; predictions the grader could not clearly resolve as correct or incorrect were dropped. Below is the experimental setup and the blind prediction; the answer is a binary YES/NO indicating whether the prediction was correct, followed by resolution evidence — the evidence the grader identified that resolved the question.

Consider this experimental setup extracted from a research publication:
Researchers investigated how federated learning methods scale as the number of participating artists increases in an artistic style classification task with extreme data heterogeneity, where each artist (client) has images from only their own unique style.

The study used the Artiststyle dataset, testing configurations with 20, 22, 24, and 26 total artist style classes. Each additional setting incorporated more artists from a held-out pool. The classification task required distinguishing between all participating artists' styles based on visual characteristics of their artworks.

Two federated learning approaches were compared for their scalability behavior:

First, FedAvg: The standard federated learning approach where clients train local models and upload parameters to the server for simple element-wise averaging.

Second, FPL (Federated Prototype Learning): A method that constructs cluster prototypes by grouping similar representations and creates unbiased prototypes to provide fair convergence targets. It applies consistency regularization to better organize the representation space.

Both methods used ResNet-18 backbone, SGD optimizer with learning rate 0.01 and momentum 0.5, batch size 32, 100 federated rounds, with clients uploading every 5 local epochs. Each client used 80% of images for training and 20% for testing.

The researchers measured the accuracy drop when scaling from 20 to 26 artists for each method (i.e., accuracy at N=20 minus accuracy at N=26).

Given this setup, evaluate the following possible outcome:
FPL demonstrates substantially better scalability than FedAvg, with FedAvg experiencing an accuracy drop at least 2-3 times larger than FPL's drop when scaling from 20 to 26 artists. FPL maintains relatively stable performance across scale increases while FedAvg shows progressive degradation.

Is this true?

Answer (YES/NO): NO